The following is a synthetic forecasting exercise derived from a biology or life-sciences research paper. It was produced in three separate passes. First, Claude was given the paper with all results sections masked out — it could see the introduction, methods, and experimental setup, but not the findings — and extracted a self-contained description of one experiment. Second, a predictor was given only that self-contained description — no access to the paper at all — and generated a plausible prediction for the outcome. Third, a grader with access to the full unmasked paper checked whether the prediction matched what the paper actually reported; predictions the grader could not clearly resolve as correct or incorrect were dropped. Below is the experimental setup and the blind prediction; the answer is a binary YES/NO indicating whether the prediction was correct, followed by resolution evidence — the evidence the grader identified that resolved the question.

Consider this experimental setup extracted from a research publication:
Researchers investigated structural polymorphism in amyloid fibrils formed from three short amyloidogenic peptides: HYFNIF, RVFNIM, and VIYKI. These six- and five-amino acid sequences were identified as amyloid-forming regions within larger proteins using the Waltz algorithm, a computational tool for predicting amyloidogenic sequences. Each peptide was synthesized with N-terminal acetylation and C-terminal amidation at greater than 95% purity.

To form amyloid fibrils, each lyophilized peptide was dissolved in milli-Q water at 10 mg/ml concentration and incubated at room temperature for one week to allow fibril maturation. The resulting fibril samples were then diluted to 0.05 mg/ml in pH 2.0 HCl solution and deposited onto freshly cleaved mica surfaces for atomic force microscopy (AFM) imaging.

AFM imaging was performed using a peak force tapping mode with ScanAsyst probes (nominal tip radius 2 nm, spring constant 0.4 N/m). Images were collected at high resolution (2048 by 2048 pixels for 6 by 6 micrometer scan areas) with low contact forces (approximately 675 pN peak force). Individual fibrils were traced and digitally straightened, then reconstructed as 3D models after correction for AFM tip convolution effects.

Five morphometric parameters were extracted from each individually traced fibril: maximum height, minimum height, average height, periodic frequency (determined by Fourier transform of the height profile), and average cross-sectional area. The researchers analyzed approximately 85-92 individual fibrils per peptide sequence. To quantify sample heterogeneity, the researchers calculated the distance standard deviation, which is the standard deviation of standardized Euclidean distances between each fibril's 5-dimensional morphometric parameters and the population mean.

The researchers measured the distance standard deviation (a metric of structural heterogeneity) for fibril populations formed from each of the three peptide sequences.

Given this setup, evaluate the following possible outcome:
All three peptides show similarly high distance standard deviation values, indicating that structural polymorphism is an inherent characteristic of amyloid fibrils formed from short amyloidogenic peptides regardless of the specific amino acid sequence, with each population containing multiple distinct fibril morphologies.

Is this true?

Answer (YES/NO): NO